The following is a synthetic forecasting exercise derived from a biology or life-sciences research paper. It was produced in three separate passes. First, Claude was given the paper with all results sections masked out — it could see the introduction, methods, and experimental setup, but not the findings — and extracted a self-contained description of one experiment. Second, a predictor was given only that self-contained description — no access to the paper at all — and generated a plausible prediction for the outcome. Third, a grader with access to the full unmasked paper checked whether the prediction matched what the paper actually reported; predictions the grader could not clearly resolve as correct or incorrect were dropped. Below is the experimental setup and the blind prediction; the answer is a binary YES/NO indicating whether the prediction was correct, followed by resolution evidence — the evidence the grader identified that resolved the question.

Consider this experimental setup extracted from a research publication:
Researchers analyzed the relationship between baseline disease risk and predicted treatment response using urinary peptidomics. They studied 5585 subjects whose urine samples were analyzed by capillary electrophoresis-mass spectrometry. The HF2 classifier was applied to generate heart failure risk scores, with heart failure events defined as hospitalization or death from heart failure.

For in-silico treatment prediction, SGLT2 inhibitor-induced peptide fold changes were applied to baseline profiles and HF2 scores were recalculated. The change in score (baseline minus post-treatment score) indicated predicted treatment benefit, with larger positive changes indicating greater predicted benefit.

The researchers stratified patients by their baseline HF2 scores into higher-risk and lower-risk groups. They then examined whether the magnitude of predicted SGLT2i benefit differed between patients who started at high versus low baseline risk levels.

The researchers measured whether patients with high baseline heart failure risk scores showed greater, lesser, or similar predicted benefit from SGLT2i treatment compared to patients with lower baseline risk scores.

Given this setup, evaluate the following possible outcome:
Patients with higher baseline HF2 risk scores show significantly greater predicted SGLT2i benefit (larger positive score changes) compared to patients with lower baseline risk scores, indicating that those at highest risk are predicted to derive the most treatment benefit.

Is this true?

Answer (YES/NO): YES